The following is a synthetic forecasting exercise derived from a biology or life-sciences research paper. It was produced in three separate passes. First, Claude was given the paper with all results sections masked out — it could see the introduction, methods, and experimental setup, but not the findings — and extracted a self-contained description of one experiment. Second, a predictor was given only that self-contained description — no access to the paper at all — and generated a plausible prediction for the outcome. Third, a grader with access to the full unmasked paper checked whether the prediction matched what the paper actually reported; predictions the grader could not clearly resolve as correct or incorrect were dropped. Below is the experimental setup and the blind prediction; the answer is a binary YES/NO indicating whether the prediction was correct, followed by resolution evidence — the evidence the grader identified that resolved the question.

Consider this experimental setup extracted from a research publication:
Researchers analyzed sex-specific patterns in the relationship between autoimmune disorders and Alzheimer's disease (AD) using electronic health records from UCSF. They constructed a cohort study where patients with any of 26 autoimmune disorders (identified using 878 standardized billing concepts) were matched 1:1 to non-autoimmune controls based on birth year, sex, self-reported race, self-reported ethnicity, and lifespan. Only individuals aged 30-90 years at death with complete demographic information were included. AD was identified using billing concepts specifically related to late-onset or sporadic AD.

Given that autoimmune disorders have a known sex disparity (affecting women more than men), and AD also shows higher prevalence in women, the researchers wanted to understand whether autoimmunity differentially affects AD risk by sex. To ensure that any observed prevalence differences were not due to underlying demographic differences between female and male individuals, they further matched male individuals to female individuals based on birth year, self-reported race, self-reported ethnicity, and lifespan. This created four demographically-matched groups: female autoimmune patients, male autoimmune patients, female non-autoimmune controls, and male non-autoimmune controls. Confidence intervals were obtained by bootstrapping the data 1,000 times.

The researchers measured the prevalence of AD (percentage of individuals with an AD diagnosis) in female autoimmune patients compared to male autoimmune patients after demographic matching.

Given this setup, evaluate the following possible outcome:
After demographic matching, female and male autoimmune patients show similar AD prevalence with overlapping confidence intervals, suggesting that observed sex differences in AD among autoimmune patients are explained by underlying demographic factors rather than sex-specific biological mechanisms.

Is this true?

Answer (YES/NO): NO